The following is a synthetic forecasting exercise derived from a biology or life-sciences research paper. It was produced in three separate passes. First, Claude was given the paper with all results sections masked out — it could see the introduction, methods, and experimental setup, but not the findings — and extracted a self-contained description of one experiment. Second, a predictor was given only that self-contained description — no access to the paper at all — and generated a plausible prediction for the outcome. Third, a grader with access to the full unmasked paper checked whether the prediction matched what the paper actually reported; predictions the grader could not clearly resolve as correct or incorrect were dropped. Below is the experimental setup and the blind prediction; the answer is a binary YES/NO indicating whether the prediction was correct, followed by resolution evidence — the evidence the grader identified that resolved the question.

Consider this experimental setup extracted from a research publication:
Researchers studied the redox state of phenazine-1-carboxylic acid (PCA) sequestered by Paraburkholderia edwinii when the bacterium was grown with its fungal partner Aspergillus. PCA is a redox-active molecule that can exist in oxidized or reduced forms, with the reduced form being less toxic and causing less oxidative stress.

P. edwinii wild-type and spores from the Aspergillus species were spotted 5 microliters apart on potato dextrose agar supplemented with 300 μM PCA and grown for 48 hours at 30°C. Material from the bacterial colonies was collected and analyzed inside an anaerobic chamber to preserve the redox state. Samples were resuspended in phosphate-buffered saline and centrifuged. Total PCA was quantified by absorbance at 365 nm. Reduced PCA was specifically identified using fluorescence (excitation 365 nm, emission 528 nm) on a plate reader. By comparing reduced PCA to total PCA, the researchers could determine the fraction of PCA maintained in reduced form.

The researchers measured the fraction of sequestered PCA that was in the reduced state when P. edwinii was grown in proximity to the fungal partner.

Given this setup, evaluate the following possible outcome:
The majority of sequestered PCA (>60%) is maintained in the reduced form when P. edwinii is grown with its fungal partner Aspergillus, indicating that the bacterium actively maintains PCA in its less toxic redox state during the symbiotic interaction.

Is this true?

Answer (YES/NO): NO